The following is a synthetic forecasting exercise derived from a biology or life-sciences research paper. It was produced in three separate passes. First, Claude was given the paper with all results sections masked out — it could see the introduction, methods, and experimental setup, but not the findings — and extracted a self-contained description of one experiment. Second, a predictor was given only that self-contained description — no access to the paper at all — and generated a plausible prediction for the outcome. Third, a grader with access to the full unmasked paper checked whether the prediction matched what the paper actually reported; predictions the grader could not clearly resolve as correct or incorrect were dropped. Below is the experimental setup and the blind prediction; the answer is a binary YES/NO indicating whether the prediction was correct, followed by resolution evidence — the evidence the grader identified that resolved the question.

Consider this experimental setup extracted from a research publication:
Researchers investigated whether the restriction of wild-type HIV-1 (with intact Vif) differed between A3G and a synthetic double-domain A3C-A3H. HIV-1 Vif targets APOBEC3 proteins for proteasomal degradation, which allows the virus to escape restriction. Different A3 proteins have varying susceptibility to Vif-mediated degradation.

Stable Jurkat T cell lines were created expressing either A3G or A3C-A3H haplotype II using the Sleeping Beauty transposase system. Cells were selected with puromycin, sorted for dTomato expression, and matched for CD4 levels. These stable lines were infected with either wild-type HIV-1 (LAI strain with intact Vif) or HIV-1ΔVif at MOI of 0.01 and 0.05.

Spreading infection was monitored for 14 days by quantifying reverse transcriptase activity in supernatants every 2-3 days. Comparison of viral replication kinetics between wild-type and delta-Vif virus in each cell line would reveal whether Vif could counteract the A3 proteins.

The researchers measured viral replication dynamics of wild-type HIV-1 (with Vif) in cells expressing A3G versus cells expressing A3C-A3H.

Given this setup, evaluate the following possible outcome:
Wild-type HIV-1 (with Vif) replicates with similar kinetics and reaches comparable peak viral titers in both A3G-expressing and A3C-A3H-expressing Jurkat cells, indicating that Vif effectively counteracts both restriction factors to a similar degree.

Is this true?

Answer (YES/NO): YES